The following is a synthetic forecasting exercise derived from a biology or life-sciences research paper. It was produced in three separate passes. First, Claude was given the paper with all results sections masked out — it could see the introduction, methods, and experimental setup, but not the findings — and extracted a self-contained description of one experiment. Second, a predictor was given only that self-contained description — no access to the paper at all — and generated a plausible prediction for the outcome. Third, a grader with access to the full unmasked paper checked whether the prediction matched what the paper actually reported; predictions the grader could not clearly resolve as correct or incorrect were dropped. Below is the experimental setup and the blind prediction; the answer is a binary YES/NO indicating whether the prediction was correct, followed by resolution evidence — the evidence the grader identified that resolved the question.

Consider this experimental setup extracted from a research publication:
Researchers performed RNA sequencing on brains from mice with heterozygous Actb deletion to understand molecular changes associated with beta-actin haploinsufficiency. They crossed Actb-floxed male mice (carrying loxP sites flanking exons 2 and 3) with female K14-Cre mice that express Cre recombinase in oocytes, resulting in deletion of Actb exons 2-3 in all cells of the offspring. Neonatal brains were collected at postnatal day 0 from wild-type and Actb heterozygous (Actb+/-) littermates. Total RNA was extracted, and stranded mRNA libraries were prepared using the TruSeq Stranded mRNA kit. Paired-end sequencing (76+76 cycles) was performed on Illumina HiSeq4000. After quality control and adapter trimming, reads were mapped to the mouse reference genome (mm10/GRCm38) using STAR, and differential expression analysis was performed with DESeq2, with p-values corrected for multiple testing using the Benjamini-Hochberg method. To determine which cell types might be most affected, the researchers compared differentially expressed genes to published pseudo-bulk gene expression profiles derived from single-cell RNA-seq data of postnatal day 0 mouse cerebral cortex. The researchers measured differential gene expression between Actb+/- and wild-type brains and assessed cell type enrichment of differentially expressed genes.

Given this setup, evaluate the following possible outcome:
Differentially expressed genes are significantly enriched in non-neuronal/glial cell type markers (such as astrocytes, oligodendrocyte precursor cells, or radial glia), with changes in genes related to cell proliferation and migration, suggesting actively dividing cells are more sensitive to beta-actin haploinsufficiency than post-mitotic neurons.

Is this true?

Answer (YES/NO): NO